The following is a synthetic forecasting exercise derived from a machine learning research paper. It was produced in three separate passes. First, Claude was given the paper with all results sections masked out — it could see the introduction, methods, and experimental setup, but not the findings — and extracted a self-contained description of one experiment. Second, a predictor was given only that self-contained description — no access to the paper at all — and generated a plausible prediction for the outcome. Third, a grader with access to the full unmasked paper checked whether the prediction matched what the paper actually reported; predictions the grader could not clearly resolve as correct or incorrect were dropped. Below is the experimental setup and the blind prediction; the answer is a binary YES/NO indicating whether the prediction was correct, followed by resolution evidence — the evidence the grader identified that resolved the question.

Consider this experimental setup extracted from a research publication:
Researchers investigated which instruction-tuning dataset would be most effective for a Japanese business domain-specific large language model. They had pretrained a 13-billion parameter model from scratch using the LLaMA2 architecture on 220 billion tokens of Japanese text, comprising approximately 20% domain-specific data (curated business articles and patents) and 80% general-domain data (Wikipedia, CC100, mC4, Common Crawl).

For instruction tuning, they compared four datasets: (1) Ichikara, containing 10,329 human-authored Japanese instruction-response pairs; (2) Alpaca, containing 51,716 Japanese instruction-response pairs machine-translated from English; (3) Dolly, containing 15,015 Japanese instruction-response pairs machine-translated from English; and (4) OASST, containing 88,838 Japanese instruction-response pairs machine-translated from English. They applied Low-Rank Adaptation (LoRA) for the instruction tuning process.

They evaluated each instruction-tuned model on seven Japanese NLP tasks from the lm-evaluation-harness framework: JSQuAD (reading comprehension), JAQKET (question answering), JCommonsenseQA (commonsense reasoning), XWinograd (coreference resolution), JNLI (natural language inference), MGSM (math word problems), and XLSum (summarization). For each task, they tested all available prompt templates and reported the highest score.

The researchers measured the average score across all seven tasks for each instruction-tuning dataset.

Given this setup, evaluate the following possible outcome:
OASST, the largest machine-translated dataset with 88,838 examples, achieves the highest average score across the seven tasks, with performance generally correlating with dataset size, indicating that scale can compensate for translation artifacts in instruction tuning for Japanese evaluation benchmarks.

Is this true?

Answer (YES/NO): NO